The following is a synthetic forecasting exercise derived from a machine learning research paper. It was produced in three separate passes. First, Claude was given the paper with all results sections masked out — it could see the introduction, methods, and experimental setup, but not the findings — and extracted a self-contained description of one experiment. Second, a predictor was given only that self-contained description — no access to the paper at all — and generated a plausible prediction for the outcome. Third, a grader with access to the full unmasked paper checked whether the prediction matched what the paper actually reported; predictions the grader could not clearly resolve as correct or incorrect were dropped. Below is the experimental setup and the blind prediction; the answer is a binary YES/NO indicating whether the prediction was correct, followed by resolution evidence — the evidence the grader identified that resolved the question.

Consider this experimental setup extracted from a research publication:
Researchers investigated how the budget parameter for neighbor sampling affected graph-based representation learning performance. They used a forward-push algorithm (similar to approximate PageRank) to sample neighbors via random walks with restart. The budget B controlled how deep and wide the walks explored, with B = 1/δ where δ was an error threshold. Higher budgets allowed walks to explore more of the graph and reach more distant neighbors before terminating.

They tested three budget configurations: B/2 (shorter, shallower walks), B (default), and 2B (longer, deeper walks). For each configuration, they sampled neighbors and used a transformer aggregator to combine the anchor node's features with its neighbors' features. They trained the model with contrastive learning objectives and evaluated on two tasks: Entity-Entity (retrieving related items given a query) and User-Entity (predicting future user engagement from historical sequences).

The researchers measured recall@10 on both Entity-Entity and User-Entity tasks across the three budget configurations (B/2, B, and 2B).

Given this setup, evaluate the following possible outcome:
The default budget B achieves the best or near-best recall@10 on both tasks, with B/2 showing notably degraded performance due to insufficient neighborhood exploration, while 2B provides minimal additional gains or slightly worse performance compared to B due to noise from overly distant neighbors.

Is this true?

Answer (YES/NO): NO